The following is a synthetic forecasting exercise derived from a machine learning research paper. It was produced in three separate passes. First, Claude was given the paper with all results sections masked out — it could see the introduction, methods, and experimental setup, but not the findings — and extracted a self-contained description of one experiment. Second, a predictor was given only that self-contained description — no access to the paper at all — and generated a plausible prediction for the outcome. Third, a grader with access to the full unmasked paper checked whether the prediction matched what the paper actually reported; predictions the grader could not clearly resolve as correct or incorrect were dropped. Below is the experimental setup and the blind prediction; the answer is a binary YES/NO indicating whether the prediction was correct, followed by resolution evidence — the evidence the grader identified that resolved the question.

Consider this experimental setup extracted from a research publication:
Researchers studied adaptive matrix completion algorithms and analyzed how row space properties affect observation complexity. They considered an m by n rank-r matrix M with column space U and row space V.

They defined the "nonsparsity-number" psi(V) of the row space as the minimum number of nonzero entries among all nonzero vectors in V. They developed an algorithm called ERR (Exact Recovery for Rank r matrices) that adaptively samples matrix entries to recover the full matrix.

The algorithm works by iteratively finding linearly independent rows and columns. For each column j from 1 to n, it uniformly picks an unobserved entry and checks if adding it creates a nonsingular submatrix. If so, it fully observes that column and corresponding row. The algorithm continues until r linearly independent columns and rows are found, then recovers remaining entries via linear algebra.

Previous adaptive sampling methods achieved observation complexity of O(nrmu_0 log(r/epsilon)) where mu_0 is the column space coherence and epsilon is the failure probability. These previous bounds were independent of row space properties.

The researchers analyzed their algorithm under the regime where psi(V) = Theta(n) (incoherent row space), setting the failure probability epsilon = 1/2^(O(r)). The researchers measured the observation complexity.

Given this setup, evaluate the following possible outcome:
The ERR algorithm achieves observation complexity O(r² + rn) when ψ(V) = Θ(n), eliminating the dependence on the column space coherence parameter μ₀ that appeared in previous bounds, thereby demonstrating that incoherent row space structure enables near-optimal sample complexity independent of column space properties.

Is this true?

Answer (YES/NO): NO